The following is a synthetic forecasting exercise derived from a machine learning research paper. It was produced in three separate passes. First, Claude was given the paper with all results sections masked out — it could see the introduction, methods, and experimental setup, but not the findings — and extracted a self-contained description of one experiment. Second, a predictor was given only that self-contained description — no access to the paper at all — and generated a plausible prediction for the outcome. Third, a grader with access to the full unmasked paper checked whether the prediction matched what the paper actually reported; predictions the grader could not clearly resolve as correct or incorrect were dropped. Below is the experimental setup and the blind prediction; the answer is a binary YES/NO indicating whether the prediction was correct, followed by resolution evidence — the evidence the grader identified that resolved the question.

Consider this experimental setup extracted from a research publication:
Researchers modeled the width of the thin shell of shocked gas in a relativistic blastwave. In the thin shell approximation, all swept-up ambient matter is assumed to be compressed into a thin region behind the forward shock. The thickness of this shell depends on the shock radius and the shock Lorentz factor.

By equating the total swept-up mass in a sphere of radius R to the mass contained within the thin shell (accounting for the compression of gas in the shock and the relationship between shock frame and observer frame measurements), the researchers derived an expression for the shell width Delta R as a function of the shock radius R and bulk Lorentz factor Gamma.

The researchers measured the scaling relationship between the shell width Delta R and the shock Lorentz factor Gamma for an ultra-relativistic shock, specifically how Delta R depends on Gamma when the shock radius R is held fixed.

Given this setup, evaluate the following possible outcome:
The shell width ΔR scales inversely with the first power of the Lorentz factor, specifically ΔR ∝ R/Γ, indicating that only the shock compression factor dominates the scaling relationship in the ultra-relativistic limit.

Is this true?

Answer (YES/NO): NO